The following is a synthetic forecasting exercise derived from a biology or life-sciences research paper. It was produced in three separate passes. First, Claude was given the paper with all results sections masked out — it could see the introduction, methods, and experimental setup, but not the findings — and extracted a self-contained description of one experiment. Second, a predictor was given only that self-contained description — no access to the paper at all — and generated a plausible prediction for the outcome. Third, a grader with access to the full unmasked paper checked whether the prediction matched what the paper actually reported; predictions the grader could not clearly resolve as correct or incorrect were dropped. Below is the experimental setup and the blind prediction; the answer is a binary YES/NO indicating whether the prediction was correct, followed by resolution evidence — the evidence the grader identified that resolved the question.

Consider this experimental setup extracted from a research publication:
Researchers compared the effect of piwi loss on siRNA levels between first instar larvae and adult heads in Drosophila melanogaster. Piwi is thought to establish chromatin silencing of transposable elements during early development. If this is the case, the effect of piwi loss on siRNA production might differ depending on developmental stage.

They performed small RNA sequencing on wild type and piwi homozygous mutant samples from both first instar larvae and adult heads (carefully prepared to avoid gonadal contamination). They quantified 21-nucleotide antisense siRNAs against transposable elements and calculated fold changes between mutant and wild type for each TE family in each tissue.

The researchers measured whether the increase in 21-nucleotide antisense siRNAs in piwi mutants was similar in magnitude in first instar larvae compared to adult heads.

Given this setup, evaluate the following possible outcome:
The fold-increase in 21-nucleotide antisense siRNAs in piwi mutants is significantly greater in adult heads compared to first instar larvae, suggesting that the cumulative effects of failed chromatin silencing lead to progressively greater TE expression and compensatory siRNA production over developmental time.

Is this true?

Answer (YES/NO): YES